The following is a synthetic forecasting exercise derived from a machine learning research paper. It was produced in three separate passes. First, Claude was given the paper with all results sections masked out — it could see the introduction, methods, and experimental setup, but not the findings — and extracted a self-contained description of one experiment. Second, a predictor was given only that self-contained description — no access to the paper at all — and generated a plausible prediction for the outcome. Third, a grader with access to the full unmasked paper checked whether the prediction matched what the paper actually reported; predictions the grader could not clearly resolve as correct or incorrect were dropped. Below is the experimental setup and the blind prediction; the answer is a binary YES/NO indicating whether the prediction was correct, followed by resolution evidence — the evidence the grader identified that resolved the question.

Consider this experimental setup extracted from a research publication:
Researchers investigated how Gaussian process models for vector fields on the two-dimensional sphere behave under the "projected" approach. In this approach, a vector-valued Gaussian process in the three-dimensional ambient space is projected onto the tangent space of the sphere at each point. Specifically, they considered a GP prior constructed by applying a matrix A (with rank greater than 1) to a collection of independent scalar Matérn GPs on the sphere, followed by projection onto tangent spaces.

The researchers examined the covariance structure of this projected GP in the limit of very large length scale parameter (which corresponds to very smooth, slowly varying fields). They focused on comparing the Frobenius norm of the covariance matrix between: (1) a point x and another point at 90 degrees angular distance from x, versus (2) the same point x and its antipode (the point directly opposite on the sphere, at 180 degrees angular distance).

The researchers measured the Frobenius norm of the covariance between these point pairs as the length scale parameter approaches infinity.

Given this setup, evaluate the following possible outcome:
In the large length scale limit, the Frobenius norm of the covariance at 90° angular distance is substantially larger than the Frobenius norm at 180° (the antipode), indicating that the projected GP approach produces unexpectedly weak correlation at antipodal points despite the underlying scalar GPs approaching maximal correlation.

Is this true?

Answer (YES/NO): NO